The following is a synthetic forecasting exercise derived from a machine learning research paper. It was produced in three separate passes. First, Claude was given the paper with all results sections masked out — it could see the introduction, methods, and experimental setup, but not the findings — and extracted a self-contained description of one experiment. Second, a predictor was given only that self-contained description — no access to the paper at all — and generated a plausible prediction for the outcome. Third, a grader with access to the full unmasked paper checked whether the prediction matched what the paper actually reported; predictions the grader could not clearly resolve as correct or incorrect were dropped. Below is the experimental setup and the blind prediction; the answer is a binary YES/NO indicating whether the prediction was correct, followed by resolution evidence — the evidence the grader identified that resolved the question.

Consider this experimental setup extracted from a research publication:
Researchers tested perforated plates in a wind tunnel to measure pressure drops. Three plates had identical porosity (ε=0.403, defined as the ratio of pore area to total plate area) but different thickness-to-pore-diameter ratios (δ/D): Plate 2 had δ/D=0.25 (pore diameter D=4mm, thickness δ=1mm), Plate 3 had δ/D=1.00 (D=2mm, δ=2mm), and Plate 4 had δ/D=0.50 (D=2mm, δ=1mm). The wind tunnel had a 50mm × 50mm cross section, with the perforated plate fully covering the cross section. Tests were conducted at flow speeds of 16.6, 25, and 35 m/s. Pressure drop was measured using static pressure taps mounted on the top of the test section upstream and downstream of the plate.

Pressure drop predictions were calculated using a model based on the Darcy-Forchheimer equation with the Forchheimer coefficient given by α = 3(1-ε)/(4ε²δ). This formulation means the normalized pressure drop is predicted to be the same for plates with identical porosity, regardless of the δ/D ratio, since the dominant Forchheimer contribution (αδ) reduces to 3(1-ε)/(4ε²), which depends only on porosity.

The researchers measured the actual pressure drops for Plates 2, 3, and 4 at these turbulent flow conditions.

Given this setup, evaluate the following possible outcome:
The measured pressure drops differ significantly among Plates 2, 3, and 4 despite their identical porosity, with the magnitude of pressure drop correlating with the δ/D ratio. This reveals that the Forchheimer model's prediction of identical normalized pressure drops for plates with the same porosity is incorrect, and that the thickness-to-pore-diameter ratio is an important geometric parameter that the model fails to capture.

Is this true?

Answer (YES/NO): YES